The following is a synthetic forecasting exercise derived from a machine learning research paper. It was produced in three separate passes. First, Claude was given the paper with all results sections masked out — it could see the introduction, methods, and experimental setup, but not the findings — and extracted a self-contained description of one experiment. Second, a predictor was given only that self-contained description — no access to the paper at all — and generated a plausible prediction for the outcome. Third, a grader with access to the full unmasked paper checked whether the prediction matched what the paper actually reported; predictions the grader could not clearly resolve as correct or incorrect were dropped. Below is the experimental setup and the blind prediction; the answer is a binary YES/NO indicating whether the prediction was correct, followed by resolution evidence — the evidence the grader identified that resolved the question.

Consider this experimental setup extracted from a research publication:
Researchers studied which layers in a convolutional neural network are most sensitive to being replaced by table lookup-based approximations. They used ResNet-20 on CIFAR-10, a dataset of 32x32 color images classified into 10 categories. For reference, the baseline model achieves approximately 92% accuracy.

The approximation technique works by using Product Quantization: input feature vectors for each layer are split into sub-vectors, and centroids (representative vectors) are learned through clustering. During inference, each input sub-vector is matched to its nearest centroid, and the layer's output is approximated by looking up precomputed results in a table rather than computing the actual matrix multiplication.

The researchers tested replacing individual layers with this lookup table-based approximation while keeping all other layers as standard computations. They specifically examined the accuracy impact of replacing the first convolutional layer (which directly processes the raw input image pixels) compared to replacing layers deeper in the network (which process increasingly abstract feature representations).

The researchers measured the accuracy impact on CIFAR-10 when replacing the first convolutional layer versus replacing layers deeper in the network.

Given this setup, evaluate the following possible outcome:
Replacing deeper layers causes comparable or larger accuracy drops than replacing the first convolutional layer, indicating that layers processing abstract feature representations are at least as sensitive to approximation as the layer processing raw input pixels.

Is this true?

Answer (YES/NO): NO